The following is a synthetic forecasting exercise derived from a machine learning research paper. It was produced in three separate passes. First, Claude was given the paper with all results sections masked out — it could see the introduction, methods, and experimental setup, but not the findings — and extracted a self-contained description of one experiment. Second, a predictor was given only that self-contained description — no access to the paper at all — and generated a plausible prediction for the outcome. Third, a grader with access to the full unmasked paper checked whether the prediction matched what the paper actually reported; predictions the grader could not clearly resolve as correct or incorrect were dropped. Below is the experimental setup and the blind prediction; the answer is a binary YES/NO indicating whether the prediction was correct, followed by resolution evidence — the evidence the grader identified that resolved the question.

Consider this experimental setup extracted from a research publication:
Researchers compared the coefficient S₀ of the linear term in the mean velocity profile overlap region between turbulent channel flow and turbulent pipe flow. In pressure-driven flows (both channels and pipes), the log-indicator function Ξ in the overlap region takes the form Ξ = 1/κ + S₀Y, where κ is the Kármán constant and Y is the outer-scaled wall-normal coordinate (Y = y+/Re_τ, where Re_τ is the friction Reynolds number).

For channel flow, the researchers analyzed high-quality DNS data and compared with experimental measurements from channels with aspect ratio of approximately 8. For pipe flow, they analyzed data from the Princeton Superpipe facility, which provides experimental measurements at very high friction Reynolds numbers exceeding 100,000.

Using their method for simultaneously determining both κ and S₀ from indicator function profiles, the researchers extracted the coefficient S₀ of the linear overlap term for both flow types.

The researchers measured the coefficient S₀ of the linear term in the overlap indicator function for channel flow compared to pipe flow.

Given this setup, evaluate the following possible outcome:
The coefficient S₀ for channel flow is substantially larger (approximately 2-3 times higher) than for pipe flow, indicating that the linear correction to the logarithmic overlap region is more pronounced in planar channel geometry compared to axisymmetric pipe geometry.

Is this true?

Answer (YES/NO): NO